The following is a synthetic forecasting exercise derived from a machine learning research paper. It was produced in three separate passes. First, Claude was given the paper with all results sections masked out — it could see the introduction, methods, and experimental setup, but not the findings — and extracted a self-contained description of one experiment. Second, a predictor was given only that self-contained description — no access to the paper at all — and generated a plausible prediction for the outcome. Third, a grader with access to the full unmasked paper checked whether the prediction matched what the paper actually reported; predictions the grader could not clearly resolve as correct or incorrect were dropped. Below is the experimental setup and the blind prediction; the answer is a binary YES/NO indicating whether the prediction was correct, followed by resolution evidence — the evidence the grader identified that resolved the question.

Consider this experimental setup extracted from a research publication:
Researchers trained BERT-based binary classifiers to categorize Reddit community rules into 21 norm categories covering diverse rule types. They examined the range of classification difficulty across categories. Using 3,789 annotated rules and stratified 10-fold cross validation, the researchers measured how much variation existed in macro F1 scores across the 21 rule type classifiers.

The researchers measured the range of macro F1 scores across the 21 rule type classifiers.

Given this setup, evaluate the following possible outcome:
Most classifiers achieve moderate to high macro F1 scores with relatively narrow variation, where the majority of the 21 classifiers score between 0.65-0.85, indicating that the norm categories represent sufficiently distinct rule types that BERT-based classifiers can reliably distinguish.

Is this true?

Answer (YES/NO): NO